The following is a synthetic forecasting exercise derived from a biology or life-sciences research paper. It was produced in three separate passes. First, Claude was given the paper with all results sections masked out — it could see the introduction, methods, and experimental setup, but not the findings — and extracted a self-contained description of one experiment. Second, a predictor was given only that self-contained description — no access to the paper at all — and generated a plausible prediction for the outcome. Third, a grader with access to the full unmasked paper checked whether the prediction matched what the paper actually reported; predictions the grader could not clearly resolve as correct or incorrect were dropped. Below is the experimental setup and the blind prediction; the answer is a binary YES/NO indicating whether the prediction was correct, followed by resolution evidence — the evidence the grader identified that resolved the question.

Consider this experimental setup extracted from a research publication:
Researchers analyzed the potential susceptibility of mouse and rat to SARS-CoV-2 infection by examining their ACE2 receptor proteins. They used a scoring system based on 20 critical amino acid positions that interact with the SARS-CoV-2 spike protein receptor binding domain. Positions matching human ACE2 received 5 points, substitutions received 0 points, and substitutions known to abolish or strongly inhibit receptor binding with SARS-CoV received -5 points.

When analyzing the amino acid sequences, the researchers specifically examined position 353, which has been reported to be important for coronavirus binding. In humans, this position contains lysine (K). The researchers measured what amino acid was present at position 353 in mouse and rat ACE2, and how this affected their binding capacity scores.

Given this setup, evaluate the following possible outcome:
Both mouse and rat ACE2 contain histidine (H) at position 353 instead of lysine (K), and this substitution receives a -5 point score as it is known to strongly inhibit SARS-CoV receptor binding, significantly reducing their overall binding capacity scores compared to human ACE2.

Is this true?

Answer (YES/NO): YES